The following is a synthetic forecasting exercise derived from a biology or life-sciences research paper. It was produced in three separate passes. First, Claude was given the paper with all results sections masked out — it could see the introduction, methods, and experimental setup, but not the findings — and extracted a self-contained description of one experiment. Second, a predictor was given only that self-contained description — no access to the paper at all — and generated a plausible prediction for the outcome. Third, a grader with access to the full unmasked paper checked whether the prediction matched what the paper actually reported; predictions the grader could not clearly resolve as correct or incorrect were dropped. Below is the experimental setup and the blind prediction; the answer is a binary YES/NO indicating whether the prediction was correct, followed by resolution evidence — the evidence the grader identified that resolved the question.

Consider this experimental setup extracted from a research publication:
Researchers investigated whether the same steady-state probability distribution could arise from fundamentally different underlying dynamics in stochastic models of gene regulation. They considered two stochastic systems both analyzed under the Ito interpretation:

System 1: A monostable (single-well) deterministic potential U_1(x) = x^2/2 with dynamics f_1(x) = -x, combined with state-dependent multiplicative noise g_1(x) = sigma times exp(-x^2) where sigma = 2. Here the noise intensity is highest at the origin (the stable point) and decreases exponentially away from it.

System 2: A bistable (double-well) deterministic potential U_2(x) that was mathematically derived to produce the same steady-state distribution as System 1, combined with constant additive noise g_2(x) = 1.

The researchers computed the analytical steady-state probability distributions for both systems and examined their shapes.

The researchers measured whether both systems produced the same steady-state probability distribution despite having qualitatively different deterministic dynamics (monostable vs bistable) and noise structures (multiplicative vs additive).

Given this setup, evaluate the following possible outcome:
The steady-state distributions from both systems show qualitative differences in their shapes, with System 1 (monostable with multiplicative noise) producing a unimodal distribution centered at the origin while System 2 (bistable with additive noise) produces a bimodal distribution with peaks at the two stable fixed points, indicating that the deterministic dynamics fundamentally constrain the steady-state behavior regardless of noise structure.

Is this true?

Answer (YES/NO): NO